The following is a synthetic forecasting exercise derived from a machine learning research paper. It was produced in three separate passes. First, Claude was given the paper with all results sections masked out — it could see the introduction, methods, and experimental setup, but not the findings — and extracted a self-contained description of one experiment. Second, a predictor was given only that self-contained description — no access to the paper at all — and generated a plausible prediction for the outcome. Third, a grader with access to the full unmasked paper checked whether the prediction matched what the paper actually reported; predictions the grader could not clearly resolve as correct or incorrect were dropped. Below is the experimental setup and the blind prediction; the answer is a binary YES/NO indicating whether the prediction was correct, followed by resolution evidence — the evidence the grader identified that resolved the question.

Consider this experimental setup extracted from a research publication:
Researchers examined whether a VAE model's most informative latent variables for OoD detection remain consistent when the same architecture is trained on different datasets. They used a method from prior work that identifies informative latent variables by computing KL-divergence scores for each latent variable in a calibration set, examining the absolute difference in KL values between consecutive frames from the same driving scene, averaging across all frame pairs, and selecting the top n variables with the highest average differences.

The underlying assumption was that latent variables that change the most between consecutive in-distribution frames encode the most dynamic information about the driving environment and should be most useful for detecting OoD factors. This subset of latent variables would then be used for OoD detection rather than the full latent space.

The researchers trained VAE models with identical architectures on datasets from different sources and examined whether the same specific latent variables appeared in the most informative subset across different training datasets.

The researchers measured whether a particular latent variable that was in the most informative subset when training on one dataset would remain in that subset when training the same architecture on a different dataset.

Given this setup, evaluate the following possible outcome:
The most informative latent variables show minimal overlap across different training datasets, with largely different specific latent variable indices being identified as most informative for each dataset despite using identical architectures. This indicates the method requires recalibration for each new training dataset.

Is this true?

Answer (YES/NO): YES